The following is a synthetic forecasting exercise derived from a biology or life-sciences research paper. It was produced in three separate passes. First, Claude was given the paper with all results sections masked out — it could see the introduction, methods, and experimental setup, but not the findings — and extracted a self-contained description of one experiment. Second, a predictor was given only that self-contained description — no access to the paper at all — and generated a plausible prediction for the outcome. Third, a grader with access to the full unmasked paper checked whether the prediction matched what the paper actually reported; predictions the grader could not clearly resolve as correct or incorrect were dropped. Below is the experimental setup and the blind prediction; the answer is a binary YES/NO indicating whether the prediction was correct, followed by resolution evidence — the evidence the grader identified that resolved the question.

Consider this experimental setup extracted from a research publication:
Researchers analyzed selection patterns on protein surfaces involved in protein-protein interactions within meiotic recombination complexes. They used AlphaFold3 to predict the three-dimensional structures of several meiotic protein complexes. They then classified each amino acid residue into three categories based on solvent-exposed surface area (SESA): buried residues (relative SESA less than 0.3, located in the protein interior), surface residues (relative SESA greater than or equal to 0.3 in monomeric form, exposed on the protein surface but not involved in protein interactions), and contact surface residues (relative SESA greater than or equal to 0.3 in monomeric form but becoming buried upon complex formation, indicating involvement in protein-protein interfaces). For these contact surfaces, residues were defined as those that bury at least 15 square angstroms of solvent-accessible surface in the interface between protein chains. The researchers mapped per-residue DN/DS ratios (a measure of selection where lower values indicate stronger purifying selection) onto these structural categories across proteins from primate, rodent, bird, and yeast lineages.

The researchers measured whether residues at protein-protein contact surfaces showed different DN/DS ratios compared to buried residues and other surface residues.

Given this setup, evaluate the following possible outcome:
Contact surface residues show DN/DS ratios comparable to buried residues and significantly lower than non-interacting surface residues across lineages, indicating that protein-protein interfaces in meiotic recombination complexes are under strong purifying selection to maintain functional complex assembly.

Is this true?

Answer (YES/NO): YES